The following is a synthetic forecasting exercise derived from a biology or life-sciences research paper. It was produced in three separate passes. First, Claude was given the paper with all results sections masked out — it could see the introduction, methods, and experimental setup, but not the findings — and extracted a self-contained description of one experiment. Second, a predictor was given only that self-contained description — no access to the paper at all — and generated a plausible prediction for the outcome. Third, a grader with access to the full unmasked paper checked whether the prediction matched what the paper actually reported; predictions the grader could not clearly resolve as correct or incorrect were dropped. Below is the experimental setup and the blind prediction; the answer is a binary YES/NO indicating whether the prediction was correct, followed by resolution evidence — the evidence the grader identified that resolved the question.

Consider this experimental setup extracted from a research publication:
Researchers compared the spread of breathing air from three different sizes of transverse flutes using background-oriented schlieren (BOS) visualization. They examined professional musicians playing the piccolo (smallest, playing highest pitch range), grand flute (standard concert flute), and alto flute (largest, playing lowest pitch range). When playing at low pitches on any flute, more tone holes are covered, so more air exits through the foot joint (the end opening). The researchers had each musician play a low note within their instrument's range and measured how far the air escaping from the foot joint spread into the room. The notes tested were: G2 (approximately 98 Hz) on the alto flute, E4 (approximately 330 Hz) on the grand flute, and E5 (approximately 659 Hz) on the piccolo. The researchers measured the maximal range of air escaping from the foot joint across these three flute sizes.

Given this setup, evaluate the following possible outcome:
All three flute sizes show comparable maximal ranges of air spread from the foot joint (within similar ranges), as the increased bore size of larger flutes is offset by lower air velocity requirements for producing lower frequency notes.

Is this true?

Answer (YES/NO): NO